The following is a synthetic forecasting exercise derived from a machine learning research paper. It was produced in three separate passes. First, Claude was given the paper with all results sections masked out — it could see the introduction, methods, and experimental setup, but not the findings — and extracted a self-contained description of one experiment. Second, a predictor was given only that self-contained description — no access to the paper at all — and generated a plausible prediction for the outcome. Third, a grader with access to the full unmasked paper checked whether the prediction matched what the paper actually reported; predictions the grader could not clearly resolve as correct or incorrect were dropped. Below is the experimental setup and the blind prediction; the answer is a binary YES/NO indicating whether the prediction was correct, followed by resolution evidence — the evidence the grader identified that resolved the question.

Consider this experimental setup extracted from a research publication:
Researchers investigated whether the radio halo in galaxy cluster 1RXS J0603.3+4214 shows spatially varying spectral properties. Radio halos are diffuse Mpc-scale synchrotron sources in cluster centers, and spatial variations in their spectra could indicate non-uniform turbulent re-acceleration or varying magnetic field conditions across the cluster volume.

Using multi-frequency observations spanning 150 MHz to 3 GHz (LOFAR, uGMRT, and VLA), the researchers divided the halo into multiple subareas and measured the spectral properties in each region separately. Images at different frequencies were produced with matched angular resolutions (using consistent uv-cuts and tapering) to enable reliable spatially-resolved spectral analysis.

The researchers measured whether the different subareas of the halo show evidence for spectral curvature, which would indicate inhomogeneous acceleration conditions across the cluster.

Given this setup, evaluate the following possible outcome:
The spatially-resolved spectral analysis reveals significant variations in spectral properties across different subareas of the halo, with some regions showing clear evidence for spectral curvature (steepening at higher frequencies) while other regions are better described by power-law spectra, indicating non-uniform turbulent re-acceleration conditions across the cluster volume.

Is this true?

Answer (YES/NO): NO